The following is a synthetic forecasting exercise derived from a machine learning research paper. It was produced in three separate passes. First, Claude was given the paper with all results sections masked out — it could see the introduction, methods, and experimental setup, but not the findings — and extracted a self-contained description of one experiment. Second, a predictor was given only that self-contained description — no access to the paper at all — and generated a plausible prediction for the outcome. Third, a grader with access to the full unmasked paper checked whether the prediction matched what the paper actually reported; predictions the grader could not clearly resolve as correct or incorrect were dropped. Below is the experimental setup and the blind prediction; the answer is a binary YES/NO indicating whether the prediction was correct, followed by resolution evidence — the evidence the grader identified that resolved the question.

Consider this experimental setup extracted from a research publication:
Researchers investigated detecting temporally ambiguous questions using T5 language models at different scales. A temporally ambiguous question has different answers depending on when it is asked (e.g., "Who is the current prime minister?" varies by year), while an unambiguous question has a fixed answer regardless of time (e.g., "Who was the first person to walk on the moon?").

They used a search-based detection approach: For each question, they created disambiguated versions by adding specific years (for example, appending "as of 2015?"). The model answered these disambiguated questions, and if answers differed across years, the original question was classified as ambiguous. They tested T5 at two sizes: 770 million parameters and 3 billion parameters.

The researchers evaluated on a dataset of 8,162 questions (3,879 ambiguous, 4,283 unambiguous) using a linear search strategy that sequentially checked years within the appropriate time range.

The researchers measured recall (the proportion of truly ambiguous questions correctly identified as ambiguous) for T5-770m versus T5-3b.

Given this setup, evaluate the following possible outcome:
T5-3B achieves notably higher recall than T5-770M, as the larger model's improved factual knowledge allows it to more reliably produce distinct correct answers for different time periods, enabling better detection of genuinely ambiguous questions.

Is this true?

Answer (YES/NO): NO